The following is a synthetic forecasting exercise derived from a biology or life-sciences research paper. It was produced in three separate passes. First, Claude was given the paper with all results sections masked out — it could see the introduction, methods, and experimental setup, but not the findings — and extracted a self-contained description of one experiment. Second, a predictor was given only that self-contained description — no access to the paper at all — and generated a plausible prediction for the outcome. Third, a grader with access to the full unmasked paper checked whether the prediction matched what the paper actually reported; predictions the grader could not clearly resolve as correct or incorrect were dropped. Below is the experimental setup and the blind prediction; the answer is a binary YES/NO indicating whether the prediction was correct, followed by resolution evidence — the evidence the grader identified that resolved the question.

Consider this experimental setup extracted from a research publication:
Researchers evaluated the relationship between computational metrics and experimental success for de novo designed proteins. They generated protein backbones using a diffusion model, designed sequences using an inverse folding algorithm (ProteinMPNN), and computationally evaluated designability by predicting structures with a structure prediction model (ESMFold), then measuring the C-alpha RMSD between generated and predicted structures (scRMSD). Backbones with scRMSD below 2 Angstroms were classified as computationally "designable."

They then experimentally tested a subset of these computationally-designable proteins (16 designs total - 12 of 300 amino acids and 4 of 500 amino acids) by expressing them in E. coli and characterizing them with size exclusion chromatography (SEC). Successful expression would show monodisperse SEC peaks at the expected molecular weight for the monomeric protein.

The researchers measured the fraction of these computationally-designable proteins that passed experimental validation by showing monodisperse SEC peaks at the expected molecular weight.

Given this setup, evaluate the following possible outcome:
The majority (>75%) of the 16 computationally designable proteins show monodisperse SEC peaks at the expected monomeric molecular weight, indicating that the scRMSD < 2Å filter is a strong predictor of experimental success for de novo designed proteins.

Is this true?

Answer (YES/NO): NO